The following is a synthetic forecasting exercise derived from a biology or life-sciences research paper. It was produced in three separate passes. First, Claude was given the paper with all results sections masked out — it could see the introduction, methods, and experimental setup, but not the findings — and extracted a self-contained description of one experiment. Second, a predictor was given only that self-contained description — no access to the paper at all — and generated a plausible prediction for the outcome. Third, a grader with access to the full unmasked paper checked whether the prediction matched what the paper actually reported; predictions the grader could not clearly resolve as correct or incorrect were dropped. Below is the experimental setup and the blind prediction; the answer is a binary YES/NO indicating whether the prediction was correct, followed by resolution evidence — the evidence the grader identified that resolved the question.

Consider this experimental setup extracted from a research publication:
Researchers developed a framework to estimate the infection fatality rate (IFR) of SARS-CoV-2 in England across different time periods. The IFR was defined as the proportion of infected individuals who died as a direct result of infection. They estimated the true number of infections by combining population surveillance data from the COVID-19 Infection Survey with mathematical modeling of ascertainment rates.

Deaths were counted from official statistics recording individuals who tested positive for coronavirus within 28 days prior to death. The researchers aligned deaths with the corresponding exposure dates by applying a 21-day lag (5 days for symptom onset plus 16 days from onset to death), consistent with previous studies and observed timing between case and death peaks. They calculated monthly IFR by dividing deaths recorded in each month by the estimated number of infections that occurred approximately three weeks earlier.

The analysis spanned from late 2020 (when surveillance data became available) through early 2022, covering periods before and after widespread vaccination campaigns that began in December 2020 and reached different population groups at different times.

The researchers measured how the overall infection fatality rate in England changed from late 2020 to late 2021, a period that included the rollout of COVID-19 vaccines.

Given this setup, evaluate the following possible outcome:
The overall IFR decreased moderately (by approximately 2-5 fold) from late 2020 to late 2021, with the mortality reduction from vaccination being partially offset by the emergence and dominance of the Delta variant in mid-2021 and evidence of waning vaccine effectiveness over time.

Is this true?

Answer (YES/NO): NO